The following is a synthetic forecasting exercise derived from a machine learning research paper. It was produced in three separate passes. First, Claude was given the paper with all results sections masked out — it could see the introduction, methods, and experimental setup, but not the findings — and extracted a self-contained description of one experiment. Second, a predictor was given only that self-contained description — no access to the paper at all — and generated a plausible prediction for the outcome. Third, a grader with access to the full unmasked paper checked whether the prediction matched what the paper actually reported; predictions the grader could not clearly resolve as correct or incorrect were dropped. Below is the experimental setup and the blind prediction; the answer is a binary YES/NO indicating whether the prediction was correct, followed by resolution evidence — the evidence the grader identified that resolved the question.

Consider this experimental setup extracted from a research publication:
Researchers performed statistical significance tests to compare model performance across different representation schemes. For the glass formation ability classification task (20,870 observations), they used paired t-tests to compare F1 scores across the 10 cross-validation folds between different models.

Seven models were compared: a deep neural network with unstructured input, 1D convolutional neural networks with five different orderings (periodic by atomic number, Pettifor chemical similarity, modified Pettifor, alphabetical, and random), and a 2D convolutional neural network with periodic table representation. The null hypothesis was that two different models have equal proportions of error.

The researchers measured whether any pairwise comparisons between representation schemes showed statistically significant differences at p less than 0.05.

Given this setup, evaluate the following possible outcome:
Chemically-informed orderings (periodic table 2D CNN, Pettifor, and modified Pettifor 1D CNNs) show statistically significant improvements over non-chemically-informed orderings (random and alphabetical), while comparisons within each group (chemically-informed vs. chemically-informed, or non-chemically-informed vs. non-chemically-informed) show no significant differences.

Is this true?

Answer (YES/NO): NO